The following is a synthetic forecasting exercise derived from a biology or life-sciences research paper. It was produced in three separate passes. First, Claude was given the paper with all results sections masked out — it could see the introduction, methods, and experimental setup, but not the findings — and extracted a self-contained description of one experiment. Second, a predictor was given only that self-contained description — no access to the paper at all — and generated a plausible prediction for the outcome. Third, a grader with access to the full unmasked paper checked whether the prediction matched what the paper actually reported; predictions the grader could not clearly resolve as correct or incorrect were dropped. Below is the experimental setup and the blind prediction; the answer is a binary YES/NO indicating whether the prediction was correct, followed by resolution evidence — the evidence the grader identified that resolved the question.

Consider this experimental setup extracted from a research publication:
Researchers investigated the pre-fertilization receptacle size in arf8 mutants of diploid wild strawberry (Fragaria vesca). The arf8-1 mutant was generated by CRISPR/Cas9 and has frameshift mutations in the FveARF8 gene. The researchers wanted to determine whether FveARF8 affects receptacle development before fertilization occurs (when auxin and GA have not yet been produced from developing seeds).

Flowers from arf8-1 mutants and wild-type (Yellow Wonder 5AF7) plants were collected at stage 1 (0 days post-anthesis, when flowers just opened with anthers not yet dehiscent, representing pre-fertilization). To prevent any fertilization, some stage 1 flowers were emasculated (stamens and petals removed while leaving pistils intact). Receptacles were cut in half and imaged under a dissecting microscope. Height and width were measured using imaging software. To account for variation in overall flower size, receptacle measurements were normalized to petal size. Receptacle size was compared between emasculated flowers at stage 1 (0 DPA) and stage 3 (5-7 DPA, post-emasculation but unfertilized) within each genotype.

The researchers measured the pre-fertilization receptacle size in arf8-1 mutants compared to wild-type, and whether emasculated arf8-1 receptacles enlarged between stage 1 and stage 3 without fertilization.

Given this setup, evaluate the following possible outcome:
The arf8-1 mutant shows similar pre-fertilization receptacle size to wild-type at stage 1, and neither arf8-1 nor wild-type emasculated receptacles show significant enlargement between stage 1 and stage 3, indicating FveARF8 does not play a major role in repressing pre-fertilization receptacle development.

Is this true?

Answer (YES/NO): NO